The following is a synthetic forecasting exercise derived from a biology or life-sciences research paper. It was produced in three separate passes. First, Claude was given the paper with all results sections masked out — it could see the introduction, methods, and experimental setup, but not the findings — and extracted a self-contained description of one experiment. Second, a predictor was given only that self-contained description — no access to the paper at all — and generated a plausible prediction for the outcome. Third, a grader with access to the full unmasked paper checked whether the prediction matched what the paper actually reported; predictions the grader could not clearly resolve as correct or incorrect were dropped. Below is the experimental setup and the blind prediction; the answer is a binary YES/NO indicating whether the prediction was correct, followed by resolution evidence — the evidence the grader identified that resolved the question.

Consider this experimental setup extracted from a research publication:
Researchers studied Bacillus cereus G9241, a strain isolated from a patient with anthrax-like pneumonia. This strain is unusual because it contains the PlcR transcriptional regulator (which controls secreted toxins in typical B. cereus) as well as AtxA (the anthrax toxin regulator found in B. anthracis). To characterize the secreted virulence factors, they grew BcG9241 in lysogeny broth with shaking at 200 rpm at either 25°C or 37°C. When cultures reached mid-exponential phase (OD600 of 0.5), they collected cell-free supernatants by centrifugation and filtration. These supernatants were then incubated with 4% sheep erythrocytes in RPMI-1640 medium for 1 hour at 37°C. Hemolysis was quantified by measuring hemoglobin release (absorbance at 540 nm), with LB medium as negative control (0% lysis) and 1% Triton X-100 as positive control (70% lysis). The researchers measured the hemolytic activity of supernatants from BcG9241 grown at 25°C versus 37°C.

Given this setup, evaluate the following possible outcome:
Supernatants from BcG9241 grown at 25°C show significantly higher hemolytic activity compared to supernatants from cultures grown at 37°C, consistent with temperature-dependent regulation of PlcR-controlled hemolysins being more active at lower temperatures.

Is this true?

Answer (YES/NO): YES